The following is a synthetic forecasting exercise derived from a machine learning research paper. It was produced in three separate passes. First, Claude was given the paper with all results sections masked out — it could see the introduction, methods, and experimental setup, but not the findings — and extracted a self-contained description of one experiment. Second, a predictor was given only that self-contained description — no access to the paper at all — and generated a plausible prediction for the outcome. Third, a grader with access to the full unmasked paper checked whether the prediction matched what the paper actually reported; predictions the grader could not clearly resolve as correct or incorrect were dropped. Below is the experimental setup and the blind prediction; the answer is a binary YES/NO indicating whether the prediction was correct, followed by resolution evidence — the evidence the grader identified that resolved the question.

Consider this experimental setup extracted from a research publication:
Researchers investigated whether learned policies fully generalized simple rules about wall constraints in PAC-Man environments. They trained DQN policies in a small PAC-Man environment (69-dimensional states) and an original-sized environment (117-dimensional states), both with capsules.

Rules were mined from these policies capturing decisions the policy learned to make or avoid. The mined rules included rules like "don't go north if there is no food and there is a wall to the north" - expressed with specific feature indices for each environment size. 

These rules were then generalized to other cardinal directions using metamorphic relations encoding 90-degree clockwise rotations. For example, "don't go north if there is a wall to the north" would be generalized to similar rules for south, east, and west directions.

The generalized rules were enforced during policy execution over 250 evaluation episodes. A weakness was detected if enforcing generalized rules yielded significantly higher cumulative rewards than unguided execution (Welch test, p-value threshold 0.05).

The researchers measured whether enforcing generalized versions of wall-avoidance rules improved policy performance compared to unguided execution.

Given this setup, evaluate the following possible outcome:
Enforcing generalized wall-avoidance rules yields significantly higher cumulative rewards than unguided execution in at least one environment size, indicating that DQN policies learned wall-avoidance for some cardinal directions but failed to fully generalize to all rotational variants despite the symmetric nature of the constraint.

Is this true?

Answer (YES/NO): YES